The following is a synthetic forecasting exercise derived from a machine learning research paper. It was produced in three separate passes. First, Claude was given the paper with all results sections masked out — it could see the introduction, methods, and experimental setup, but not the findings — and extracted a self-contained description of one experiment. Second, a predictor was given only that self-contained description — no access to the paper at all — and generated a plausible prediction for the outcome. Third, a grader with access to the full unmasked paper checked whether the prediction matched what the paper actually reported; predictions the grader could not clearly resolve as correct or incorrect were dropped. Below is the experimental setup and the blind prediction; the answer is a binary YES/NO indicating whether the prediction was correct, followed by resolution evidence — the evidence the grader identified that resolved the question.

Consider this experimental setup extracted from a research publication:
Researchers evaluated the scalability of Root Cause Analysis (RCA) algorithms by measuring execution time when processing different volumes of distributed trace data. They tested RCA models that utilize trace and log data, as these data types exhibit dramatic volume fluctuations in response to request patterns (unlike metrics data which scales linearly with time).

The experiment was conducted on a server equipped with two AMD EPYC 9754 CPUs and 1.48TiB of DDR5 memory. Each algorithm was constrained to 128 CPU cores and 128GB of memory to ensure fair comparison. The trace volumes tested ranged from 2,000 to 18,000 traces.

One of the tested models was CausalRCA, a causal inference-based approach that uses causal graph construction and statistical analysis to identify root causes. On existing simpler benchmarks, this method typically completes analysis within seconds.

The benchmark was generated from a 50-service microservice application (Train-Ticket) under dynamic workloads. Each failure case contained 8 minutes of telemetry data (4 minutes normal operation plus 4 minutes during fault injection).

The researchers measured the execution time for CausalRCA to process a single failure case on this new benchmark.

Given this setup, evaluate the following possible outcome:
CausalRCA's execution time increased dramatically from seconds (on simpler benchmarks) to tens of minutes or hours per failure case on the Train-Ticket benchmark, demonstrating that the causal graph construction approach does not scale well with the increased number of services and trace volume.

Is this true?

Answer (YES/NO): YES